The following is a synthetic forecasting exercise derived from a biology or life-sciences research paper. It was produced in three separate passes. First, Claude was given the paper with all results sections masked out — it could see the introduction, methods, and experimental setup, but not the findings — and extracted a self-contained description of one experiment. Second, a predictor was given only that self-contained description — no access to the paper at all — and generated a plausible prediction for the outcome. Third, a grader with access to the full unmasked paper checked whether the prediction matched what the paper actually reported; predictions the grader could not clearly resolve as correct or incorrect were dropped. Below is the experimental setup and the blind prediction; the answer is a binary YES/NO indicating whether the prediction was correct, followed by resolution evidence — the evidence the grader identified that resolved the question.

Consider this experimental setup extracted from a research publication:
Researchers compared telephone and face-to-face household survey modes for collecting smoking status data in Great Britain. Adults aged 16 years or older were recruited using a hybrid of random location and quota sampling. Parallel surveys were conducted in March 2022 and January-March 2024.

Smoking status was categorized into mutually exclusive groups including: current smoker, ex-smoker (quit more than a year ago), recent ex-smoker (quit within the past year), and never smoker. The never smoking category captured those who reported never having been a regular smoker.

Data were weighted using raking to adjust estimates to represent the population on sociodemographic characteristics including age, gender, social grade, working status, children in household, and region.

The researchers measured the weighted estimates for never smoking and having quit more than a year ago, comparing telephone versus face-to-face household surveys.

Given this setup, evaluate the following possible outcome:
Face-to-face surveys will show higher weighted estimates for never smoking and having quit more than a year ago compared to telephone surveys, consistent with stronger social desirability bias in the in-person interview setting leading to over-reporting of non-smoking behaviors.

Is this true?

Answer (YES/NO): NO